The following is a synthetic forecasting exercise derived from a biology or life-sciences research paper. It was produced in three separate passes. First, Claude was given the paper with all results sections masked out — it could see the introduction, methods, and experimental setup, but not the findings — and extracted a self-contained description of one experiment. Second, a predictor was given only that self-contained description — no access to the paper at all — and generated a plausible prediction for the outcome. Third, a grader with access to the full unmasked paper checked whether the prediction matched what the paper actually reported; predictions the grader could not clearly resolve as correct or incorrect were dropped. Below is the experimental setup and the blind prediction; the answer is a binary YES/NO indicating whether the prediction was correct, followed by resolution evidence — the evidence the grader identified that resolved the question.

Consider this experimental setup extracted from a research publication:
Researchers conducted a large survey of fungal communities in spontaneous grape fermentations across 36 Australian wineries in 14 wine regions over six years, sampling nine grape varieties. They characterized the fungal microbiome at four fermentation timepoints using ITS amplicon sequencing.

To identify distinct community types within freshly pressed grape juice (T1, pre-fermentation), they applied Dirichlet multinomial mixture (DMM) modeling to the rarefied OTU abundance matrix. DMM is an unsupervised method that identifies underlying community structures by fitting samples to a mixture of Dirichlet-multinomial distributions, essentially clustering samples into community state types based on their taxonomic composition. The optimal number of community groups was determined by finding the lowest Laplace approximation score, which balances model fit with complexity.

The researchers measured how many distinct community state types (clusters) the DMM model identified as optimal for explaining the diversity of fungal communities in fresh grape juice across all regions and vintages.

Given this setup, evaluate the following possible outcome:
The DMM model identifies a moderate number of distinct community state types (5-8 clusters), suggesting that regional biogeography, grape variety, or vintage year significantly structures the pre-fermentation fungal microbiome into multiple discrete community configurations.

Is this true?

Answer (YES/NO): NO